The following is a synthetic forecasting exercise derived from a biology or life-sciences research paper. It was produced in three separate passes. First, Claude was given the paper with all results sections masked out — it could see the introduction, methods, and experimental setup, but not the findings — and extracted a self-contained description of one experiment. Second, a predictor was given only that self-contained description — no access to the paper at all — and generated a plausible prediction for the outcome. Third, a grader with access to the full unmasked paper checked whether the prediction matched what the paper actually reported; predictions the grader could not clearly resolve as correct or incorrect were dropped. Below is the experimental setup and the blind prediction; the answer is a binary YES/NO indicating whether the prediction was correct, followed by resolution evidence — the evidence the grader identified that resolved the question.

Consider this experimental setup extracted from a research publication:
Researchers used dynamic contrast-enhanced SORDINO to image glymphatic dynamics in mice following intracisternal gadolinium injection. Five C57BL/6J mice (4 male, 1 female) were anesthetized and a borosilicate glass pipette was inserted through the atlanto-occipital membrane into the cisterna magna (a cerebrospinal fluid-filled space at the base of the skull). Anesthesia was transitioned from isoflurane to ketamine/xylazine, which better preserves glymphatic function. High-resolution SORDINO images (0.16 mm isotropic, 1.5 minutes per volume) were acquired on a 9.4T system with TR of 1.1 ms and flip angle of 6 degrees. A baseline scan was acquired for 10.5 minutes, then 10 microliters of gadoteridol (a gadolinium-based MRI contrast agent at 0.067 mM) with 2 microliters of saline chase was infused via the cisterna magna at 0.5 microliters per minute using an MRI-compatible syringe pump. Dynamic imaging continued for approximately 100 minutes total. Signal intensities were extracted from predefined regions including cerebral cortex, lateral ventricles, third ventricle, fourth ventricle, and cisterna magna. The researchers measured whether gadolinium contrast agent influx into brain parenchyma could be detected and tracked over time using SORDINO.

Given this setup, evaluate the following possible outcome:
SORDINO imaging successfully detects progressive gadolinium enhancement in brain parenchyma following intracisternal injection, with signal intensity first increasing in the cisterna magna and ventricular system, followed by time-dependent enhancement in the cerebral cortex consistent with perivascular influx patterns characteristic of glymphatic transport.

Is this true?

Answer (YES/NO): YES